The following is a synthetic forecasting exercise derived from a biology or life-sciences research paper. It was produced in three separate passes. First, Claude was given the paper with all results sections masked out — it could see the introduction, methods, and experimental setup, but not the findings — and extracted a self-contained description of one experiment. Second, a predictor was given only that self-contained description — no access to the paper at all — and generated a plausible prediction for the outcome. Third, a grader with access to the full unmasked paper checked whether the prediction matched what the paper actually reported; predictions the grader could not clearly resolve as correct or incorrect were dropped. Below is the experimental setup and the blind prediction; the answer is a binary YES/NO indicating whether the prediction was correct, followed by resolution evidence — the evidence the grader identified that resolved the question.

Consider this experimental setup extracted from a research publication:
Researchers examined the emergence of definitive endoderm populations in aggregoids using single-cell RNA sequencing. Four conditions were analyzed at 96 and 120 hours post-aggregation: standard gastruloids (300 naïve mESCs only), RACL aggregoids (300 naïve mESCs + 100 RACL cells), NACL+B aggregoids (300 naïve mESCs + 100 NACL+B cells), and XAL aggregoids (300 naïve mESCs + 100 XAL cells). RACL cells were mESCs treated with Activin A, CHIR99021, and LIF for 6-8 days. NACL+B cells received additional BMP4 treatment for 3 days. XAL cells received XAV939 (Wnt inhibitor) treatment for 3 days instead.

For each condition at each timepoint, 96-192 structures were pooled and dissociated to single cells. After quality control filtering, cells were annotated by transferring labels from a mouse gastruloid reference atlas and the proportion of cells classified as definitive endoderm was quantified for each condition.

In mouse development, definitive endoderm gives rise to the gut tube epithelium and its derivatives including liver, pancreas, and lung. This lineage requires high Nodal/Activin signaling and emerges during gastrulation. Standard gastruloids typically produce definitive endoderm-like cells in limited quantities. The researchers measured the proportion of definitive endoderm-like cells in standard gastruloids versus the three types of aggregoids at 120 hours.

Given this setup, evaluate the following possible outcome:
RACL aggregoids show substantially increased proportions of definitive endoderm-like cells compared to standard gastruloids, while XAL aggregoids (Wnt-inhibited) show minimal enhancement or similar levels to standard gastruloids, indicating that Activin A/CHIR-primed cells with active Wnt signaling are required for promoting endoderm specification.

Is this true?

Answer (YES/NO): NO